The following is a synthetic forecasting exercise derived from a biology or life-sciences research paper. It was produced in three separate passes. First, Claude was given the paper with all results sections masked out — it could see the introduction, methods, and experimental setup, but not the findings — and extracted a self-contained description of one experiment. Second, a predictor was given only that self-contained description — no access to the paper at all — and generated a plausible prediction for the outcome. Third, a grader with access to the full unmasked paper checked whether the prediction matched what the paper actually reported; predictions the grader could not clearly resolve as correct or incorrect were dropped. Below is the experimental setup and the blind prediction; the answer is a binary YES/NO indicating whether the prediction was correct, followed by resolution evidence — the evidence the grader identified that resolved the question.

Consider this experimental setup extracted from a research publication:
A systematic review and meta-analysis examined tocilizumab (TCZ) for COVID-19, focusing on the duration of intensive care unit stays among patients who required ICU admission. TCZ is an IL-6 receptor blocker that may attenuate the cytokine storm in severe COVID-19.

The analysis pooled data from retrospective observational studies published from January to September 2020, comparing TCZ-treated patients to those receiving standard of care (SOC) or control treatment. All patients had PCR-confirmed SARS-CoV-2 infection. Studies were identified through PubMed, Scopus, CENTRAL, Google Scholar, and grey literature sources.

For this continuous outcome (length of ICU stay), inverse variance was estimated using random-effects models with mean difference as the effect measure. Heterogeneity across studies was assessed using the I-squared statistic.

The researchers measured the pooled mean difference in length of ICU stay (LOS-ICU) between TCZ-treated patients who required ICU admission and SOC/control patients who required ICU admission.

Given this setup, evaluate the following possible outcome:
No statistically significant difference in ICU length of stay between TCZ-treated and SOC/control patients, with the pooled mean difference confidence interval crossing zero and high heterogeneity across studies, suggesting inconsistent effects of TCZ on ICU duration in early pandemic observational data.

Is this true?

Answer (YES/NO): YES